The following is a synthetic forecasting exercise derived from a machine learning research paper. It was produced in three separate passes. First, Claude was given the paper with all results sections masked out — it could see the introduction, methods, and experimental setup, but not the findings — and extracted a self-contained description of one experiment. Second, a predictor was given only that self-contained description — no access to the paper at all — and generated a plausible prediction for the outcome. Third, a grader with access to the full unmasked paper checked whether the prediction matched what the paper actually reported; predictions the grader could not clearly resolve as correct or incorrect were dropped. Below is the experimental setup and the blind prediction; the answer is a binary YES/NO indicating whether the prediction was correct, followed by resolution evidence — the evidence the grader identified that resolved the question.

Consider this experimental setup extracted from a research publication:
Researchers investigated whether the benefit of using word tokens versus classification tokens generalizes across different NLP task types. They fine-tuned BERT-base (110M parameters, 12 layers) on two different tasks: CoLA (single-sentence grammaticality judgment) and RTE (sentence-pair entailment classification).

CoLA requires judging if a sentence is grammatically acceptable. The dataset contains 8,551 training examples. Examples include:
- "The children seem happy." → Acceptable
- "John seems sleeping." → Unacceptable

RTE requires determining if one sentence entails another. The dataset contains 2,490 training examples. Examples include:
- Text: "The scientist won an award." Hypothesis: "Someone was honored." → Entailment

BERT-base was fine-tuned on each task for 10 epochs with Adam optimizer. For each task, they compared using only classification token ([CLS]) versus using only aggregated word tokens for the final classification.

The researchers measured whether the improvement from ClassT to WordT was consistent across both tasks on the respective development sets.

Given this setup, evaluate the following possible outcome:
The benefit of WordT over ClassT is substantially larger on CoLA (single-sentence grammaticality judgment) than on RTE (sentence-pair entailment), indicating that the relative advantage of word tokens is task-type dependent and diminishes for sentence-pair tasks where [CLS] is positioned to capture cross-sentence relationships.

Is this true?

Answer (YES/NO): NO